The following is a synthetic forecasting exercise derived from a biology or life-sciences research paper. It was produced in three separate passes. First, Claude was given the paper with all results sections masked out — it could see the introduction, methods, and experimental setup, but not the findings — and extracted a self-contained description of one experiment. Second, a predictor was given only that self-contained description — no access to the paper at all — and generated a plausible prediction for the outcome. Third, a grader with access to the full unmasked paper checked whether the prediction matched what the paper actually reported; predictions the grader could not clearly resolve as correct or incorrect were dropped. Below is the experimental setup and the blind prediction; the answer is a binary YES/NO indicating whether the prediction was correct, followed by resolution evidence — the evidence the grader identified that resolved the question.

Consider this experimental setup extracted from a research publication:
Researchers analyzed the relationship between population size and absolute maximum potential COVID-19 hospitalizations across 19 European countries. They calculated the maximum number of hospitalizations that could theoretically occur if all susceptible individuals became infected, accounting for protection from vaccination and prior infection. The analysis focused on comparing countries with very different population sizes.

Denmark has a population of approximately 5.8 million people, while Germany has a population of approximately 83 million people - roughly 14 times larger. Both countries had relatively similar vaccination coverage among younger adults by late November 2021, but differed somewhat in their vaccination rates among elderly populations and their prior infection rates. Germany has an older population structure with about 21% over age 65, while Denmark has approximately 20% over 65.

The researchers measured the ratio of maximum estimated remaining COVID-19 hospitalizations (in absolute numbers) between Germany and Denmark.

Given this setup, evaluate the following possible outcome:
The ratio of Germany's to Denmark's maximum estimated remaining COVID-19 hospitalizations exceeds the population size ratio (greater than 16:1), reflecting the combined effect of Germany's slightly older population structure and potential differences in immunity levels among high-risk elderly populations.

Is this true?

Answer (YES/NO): YES